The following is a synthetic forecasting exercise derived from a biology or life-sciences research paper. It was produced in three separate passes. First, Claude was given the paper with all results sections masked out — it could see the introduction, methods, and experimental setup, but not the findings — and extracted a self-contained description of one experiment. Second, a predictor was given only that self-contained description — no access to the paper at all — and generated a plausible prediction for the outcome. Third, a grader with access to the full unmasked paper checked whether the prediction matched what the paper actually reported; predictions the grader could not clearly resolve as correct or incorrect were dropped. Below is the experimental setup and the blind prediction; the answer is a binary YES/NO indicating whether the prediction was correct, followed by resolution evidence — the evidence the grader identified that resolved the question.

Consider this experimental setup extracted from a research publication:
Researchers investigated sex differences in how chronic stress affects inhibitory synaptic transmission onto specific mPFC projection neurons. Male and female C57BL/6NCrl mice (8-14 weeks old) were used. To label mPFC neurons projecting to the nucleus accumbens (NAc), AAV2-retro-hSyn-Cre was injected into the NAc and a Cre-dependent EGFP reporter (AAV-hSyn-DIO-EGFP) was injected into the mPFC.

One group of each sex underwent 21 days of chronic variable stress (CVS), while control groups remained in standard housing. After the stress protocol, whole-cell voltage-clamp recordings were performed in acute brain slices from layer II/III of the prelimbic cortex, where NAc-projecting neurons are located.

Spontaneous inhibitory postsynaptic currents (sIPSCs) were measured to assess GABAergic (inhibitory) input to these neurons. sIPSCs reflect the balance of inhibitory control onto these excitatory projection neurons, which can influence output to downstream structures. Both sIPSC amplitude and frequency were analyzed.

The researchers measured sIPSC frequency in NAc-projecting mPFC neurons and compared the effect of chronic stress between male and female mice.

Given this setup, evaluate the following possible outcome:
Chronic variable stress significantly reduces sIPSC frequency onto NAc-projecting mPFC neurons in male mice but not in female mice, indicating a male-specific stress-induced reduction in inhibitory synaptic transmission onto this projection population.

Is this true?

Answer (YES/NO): NO